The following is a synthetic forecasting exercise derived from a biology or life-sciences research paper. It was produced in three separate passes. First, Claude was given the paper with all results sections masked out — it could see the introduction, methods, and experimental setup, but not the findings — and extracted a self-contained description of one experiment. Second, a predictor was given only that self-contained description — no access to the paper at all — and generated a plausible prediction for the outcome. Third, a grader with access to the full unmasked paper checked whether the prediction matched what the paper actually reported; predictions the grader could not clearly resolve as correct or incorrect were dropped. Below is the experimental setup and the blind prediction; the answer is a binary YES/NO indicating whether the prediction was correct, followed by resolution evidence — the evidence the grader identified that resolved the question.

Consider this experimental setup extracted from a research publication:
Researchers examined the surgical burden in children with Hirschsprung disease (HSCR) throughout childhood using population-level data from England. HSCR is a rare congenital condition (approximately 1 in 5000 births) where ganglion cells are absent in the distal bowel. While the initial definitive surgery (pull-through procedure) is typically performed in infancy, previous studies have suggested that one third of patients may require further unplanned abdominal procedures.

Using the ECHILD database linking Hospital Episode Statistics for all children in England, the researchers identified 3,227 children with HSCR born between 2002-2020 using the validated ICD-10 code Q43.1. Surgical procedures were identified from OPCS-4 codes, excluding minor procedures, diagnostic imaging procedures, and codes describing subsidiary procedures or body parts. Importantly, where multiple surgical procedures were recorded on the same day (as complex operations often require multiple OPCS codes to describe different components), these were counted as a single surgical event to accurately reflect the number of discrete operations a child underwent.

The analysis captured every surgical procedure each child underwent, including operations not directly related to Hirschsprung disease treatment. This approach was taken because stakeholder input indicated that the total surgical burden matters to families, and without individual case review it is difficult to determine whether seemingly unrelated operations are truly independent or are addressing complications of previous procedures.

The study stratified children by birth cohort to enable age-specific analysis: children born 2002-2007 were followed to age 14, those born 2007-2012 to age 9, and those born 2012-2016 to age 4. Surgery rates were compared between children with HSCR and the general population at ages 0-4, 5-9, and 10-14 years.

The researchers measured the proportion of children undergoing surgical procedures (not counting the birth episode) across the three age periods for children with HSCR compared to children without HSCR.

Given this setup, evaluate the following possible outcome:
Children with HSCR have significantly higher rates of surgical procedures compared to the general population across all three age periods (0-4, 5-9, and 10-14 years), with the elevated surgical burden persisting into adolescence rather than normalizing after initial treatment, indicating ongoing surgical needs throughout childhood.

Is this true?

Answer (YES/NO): YES